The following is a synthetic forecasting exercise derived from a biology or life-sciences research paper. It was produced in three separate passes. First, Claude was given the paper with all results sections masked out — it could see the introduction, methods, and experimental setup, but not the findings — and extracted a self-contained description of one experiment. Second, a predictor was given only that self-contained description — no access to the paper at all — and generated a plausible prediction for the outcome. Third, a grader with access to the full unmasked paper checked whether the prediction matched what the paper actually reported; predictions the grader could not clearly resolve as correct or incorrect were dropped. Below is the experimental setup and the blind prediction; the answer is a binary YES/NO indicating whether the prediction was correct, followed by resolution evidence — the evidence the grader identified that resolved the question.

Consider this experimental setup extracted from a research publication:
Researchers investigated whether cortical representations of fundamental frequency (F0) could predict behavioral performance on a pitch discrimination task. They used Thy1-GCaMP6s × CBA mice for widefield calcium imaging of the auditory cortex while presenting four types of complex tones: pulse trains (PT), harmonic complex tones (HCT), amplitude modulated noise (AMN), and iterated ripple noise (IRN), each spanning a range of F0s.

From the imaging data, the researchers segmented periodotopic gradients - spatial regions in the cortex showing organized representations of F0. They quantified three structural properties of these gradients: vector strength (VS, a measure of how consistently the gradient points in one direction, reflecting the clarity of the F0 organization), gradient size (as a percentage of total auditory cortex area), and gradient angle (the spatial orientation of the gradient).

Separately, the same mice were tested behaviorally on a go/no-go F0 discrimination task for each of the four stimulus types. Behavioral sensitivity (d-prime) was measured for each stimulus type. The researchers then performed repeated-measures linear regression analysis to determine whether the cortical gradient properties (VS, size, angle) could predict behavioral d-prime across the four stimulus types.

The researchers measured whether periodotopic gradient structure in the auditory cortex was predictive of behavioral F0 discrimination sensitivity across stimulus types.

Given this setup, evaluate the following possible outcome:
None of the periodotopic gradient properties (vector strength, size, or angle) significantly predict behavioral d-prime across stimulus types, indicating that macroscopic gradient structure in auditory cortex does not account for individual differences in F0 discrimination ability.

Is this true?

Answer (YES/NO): NO